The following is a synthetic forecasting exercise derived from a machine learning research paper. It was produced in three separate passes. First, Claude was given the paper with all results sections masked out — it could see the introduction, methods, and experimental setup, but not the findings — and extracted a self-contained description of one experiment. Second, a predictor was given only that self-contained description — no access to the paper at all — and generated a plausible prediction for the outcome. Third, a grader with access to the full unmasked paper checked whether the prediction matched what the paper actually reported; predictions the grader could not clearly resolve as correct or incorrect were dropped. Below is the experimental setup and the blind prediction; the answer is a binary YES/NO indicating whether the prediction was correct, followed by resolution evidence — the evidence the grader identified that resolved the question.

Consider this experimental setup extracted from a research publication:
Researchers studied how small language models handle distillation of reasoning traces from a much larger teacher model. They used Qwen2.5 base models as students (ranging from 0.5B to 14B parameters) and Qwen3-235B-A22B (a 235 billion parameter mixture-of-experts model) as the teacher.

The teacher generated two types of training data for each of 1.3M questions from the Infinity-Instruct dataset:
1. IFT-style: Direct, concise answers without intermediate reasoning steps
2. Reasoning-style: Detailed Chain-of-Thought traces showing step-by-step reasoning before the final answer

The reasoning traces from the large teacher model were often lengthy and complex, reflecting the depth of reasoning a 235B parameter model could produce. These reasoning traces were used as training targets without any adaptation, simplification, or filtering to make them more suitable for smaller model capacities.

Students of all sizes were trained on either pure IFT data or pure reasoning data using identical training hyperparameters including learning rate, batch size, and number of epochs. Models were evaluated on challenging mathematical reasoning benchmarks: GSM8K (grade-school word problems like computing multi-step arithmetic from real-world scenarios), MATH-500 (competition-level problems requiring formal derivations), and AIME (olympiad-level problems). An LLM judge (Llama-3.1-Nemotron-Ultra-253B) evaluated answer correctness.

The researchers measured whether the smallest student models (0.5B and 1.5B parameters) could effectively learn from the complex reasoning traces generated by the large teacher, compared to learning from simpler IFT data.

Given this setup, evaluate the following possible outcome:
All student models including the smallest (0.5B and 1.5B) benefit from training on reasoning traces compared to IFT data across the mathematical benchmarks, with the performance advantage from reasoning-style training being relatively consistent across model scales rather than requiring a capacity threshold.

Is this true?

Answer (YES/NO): NO